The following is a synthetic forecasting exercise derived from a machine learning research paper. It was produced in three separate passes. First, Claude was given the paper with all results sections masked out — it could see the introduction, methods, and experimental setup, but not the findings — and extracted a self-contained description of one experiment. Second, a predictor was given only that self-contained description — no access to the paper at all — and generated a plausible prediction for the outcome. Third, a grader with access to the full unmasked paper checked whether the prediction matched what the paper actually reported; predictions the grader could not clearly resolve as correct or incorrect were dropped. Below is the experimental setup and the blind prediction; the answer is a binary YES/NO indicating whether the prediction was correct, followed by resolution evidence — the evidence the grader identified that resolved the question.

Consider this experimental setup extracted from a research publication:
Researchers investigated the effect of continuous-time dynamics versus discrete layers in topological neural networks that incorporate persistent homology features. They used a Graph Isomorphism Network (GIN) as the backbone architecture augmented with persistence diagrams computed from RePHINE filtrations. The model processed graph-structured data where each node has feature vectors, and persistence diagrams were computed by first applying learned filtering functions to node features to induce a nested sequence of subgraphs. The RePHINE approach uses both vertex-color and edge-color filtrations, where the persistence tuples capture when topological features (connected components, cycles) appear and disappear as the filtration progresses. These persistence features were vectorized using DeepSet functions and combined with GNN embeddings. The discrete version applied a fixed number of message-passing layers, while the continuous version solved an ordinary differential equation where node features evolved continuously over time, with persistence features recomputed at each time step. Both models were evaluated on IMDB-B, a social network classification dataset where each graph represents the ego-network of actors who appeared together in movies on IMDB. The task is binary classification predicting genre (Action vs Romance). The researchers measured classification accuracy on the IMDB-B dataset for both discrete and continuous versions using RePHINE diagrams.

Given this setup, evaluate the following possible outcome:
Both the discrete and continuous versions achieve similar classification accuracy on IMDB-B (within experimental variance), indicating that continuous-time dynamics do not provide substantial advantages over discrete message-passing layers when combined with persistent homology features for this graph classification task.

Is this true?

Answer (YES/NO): NO